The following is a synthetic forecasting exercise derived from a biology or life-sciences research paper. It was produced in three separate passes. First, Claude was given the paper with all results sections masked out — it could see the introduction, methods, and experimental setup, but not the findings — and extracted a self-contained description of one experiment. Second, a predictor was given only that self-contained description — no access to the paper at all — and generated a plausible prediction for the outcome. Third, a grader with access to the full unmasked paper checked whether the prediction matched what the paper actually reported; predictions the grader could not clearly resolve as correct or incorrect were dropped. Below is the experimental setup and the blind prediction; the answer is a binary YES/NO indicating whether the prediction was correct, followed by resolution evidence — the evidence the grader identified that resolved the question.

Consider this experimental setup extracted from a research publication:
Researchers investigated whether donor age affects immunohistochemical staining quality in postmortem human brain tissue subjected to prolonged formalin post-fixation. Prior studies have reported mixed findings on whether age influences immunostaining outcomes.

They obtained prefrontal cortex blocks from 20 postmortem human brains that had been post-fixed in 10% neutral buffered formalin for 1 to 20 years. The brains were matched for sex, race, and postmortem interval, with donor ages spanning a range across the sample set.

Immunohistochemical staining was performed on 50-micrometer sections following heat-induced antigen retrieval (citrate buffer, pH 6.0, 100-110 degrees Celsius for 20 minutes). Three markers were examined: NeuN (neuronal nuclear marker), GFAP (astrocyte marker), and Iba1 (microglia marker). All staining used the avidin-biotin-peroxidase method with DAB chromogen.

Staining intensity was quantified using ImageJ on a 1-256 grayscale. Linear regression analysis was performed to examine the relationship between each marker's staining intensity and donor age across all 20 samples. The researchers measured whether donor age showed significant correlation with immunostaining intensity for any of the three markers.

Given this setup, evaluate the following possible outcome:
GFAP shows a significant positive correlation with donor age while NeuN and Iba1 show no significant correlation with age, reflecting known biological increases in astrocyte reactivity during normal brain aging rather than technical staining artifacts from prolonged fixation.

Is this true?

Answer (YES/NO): NO